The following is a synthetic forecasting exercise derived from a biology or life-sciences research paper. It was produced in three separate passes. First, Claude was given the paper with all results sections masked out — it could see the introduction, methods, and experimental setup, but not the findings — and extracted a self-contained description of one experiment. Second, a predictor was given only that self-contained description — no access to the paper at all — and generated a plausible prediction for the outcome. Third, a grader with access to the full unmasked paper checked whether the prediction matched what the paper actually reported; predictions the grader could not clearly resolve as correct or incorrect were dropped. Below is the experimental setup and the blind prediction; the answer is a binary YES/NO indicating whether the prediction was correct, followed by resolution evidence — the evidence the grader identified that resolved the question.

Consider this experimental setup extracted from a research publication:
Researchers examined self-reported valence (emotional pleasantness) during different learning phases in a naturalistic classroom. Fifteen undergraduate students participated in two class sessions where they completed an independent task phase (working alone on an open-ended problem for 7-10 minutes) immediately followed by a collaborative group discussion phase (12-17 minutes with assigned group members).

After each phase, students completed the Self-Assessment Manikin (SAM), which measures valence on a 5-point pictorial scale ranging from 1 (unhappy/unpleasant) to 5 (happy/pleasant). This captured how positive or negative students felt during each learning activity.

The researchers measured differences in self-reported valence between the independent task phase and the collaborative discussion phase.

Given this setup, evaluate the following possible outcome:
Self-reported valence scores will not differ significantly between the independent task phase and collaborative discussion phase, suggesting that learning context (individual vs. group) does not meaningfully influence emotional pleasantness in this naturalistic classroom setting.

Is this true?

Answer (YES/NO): NO